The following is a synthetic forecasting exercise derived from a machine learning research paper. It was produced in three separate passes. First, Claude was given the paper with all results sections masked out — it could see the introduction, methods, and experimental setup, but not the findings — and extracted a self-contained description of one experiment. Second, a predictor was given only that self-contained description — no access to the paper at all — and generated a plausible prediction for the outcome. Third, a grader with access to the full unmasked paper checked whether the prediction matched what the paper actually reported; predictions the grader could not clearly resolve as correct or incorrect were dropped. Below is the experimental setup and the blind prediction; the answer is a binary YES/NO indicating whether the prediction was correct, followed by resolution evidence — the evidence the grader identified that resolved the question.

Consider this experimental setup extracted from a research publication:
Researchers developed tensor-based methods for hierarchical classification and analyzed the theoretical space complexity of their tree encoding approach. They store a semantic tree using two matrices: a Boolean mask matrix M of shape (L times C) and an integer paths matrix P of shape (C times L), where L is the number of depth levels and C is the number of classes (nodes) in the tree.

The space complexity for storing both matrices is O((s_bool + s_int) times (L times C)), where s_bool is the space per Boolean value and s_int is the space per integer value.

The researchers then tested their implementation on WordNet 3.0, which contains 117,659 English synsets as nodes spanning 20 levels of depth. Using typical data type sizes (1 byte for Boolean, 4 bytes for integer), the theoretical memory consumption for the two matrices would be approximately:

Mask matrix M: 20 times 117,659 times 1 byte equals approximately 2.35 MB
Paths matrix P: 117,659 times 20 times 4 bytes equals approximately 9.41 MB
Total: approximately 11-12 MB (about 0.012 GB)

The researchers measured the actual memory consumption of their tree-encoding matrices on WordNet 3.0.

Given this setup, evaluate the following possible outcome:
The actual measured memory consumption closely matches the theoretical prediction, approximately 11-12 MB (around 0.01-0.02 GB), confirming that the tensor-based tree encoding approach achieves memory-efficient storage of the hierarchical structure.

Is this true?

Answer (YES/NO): NO